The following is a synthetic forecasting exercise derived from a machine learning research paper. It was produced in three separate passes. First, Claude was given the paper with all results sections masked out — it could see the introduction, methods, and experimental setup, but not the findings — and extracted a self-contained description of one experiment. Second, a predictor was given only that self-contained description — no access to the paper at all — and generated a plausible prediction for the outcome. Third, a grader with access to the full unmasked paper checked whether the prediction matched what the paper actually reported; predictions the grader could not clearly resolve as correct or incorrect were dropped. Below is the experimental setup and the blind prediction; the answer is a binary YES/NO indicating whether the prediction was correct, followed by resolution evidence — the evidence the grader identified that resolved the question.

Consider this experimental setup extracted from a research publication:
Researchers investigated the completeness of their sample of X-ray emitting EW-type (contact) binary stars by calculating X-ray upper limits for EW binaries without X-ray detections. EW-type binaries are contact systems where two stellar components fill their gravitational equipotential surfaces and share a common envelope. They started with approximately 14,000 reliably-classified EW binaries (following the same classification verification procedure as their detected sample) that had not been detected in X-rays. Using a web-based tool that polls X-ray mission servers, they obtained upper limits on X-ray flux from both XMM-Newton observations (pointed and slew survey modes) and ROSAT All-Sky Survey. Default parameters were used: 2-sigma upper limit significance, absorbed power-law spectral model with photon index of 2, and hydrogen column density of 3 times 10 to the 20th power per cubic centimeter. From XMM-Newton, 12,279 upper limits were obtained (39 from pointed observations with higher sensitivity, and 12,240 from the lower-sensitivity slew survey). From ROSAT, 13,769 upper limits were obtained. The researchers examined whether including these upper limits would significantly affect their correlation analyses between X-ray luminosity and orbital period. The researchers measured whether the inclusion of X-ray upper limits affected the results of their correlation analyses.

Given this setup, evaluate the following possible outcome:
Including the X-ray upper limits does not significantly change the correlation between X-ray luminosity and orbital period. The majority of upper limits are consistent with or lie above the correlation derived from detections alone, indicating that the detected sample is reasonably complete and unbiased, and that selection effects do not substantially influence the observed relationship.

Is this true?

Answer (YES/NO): YES